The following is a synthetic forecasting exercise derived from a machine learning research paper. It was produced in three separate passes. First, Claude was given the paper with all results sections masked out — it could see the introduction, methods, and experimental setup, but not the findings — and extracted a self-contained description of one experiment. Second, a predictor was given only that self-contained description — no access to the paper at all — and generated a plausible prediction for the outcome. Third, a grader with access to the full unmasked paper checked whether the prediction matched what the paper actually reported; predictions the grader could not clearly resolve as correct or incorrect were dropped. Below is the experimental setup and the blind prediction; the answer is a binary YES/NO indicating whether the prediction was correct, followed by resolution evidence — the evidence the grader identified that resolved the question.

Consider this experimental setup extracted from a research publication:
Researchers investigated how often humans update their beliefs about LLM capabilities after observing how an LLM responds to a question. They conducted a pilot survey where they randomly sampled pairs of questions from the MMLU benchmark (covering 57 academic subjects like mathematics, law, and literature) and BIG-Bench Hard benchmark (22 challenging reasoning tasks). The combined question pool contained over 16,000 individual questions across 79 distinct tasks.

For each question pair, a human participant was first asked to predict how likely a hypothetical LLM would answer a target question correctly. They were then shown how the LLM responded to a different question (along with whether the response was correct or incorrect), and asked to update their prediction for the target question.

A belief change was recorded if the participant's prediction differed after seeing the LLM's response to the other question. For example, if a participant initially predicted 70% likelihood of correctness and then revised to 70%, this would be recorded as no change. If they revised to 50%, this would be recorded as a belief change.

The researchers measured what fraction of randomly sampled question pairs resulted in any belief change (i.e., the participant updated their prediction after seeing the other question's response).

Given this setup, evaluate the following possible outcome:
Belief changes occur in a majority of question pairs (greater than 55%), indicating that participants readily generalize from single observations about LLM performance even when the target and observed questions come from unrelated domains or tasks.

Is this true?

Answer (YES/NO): NO